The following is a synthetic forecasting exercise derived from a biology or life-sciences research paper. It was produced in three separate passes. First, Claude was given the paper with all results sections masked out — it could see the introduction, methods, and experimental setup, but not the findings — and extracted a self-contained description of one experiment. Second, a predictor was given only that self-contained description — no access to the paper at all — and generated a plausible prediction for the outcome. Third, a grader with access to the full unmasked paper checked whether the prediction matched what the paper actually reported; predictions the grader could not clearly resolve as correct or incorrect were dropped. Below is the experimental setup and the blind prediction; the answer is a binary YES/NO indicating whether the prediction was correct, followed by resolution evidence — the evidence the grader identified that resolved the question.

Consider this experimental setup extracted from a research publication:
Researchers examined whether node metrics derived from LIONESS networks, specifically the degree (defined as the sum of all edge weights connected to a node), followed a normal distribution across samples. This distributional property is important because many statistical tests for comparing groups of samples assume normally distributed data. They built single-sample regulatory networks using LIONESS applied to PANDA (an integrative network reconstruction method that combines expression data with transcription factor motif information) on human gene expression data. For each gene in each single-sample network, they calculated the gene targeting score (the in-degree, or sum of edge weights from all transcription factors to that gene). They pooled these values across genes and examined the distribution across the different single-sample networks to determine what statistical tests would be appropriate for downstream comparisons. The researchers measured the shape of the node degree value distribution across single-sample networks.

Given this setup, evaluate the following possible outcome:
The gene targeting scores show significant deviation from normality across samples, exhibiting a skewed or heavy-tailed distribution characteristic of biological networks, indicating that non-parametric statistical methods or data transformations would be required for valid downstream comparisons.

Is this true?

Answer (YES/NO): NO